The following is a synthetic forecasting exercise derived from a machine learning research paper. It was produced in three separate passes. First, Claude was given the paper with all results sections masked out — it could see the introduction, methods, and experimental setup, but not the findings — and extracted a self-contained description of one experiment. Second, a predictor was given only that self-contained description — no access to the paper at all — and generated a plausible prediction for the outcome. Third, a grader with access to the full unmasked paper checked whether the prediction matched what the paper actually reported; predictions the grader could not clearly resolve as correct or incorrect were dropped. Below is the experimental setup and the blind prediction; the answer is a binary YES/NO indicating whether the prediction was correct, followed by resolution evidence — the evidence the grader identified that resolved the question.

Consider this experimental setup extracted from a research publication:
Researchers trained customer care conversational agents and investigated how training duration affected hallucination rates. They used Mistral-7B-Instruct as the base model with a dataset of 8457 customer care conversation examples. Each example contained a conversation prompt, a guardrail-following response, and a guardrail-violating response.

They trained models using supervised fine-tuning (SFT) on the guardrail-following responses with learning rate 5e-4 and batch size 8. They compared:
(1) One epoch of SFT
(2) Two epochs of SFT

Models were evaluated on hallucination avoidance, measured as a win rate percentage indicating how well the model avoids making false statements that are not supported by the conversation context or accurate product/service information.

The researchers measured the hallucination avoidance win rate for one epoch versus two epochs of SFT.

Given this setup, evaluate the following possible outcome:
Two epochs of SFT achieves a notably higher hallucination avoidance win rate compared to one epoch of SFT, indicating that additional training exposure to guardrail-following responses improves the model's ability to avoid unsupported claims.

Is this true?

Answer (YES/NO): NO